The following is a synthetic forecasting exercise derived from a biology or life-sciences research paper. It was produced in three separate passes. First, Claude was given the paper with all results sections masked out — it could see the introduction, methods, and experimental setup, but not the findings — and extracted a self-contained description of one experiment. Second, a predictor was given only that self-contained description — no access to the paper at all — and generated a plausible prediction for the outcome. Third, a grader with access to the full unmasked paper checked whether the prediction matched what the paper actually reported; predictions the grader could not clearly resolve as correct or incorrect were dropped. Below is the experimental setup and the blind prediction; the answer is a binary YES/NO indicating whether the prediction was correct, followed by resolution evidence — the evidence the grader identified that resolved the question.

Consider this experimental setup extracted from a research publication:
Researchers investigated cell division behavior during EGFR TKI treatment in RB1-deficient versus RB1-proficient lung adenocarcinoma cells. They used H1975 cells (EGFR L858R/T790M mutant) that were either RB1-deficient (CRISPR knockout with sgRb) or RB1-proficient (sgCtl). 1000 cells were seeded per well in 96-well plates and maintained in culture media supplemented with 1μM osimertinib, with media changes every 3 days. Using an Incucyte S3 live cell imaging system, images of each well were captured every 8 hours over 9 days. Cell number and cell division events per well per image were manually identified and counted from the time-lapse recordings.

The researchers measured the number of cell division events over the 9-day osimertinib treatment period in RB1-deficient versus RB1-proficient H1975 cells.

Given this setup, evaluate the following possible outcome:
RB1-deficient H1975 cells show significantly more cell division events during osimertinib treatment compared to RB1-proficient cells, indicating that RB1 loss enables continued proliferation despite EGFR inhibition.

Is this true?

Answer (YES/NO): NO